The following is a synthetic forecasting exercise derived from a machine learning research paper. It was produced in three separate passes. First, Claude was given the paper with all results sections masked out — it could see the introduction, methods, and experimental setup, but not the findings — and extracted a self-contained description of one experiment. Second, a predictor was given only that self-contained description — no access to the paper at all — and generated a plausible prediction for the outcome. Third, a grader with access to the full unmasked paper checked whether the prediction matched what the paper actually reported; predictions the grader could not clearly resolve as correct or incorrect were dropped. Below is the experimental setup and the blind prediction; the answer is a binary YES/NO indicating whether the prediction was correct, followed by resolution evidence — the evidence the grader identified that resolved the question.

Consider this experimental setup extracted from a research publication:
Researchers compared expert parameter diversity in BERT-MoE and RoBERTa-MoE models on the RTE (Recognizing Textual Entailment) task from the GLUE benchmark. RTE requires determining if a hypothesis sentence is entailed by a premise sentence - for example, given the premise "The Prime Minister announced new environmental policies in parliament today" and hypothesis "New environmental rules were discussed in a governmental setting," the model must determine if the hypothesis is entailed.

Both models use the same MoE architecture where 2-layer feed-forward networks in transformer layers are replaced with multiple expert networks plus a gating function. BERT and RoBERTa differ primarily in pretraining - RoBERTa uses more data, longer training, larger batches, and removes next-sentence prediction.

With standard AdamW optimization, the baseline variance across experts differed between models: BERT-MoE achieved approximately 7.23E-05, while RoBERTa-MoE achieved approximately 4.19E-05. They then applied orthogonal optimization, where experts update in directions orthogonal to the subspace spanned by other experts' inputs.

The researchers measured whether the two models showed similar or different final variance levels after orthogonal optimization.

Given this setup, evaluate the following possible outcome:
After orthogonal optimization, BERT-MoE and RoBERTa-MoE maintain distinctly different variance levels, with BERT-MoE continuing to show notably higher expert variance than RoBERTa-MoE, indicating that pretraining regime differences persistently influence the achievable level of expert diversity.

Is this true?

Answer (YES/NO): NO